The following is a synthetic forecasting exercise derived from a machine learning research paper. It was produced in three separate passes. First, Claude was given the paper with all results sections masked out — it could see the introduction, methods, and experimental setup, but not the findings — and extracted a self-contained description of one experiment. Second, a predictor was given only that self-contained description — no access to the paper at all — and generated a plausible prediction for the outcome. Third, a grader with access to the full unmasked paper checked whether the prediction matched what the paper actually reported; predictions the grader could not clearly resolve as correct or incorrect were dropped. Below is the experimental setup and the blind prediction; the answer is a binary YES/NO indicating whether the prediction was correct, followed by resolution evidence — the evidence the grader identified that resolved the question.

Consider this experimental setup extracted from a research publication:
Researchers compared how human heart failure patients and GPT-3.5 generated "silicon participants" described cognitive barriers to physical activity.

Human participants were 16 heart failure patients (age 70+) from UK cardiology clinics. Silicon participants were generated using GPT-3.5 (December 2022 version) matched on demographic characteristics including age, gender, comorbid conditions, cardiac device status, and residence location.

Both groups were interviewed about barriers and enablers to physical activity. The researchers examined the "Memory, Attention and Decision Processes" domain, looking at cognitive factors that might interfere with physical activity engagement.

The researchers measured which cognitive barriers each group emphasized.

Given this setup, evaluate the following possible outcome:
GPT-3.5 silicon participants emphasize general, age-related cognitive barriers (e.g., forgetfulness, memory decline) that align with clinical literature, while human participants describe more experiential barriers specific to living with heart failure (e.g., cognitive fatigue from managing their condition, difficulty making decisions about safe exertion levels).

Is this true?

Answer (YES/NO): NO